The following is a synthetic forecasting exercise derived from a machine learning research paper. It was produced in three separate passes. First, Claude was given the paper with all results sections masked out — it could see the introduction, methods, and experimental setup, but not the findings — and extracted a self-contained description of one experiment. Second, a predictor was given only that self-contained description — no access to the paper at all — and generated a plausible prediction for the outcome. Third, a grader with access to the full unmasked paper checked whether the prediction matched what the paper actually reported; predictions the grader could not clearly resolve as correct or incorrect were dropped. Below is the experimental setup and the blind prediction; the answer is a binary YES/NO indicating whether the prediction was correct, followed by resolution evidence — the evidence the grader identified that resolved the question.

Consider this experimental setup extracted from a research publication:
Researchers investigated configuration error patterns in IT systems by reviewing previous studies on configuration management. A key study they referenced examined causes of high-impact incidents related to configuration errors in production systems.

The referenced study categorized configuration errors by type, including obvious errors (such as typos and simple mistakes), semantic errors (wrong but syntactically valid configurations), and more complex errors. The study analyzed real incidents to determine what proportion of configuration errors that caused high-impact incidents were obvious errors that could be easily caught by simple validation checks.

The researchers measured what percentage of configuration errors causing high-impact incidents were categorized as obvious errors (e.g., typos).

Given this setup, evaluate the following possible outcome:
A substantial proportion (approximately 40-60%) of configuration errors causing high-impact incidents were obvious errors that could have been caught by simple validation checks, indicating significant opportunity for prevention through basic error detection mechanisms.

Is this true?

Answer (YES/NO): YES